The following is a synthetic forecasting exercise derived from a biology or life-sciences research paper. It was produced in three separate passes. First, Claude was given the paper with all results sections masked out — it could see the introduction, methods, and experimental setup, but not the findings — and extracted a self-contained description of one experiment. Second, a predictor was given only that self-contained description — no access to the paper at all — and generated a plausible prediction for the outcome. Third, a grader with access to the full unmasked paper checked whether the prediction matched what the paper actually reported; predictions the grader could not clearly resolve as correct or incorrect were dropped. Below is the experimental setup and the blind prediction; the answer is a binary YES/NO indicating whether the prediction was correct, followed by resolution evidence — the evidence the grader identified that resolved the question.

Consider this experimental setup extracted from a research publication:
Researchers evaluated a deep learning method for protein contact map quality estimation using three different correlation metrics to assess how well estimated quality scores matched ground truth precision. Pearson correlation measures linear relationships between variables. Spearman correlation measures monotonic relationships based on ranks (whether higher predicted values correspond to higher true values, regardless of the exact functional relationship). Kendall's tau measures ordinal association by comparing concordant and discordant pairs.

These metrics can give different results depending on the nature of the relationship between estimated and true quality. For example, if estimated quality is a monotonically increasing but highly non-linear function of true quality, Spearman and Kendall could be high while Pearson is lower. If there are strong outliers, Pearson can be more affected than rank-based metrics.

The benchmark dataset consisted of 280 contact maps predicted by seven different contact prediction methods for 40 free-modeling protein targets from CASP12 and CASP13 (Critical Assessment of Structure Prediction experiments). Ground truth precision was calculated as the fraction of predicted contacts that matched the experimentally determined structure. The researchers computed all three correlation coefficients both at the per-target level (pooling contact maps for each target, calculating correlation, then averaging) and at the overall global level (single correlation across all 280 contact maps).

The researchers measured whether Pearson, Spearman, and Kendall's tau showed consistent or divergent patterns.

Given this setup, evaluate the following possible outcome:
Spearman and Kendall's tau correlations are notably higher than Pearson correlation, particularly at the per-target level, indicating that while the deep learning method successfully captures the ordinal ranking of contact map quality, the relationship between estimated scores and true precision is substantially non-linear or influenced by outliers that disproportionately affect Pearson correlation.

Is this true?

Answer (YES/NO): NO